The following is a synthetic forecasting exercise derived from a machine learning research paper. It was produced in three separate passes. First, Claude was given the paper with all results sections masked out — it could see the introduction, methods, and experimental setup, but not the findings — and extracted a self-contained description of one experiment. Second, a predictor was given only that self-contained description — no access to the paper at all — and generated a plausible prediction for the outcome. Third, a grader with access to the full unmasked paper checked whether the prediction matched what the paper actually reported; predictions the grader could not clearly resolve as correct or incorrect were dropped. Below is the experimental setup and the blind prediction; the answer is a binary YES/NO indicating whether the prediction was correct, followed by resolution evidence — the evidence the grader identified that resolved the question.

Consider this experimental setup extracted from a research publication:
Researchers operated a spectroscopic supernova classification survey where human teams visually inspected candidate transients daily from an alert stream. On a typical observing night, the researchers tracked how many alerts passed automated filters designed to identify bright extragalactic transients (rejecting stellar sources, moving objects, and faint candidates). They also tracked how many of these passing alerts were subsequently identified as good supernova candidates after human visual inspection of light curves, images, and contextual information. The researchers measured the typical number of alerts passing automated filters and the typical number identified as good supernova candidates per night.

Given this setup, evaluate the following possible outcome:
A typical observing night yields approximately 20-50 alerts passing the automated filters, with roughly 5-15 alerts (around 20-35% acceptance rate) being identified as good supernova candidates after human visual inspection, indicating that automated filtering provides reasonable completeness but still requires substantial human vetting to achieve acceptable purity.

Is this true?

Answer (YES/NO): NO